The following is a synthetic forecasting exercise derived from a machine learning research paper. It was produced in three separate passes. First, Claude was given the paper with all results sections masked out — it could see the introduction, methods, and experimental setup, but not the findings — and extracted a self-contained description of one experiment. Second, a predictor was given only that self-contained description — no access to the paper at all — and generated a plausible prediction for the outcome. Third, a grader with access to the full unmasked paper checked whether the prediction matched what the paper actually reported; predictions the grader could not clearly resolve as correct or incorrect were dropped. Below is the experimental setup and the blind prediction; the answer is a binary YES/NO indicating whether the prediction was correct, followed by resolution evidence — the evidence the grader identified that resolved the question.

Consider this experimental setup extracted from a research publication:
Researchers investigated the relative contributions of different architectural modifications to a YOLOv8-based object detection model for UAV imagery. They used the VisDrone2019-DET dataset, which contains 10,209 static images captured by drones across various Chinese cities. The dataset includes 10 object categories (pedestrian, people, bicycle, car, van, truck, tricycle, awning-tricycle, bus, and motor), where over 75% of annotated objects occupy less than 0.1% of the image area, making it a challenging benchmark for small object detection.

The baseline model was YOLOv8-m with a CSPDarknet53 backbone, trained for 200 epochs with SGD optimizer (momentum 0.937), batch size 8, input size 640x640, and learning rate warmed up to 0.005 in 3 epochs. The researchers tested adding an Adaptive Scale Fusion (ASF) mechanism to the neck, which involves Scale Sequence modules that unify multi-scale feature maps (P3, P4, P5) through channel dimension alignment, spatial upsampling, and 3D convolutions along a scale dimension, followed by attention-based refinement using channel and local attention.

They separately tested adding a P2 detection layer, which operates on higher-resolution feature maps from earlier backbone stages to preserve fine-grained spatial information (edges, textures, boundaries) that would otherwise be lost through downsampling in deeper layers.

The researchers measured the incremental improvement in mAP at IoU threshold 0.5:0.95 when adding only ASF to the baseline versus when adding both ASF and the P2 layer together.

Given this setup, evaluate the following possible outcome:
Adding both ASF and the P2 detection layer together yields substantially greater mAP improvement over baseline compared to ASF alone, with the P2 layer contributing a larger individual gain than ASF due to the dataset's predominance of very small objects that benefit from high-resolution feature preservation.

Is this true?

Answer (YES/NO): YES